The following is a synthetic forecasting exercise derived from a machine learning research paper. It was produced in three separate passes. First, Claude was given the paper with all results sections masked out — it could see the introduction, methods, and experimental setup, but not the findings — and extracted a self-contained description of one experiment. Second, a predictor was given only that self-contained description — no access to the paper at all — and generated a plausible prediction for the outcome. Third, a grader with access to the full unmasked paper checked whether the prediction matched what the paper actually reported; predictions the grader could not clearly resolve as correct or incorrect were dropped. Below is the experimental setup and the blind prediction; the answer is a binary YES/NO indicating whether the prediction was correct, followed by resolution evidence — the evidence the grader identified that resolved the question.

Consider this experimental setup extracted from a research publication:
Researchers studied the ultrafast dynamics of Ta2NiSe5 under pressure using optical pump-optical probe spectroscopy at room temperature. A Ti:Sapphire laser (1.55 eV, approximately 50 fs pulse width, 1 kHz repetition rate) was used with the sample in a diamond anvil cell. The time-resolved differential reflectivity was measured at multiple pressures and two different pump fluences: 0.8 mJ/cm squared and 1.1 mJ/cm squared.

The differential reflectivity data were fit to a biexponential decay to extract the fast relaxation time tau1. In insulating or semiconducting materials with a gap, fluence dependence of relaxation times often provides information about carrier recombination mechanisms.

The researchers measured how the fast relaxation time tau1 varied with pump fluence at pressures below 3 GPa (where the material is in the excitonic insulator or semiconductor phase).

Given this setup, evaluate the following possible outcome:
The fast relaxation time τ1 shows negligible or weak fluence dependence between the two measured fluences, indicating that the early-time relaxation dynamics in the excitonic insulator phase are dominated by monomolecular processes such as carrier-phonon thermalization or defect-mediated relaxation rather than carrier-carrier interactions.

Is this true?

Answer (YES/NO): NO